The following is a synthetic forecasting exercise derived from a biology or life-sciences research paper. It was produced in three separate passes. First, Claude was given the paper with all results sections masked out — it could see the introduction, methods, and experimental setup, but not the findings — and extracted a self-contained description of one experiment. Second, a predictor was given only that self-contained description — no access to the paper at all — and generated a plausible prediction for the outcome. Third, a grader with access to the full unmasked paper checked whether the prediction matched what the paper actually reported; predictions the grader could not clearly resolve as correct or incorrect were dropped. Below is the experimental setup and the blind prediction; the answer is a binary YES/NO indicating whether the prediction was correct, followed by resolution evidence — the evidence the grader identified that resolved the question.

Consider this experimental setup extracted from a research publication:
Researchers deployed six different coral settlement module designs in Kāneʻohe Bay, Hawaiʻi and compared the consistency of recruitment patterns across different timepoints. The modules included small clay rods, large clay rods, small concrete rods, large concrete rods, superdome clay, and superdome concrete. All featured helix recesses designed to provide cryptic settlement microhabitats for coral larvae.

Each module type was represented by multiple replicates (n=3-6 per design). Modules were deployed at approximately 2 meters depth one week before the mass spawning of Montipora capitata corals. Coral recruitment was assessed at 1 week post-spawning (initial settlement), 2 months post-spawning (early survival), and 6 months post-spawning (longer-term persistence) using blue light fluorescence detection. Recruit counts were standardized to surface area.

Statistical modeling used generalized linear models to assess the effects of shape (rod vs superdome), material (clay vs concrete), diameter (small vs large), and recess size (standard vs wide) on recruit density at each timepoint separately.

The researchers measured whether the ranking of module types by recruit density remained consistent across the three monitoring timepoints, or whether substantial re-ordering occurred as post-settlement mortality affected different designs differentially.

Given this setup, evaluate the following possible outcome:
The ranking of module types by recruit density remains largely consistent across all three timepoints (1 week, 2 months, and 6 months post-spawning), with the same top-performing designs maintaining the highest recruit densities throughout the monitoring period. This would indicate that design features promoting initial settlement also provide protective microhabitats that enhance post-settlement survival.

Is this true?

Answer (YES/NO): NO